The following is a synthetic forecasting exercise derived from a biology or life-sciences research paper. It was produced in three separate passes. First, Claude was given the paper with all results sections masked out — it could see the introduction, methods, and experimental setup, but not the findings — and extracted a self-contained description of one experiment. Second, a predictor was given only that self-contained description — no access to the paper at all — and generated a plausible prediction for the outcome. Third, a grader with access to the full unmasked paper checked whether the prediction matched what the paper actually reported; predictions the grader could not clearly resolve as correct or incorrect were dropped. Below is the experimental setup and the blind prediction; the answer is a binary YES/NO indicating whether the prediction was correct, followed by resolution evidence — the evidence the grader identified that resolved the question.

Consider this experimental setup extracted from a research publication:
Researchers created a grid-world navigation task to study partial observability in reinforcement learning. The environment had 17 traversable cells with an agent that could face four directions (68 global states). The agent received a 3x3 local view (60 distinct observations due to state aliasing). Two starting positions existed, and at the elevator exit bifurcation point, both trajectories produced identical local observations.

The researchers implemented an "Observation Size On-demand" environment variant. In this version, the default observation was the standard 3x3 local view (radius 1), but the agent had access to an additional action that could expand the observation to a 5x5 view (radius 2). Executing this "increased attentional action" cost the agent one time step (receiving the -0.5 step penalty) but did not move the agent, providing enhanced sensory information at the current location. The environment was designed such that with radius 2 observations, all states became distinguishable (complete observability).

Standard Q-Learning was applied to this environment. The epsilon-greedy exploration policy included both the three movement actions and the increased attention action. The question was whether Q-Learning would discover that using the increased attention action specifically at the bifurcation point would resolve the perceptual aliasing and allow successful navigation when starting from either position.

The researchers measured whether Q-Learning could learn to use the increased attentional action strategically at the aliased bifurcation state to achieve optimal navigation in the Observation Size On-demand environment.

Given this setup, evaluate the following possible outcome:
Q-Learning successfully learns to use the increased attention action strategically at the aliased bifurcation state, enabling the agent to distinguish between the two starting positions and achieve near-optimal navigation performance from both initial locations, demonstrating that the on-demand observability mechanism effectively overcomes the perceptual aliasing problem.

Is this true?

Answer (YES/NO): NO